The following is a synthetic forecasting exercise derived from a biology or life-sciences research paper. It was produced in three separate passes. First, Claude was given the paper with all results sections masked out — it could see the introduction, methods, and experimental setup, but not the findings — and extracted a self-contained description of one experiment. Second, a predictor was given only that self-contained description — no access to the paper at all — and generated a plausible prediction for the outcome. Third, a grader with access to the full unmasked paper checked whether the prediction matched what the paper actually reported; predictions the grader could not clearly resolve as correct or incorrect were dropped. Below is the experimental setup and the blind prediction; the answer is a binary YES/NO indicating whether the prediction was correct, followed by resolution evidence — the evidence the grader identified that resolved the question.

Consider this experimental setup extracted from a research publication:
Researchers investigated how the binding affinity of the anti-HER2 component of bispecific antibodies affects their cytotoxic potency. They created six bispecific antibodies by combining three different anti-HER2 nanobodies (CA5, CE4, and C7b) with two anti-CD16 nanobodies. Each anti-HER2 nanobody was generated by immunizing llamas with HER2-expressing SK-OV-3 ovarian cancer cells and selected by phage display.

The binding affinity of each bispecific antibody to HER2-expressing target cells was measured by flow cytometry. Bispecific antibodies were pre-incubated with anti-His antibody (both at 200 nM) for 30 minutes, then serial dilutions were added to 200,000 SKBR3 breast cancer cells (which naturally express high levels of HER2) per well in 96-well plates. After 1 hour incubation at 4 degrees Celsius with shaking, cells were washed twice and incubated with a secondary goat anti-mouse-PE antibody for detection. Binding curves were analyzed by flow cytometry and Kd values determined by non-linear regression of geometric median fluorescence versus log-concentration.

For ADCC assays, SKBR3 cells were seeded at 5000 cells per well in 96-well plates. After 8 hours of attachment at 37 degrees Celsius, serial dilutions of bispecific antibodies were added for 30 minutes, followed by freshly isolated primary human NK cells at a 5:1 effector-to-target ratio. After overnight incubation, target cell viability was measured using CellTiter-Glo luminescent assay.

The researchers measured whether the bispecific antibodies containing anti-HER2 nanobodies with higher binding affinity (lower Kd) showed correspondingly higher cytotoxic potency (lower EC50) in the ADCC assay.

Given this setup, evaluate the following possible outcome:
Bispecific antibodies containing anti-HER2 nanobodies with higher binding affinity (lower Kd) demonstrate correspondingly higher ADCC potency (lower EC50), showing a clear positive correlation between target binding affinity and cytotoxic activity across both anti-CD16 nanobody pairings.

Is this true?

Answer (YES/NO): NO